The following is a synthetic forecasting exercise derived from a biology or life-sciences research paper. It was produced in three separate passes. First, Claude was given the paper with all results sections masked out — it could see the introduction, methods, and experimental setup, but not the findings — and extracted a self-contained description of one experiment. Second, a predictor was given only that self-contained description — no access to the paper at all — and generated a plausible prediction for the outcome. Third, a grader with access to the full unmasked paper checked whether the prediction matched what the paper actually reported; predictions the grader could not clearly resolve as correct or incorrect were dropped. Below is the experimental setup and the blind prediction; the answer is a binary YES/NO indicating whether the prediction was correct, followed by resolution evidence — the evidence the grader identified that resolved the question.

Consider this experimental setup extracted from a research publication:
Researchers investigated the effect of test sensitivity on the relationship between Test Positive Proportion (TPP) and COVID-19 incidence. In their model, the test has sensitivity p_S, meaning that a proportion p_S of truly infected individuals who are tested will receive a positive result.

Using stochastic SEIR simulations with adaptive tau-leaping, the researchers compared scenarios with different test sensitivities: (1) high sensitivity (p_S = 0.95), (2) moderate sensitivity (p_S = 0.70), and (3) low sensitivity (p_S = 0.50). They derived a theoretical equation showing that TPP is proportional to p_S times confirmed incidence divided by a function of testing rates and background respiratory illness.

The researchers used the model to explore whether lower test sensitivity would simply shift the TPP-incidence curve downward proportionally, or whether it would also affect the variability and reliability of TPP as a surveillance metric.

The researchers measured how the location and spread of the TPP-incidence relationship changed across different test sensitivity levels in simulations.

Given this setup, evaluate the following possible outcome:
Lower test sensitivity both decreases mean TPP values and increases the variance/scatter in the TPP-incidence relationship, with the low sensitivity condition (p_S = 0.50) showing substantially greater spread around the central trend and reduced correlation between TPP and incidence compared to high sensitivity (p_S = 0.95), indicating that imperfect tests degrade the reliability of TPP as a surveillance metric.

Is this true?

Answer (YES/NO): NO